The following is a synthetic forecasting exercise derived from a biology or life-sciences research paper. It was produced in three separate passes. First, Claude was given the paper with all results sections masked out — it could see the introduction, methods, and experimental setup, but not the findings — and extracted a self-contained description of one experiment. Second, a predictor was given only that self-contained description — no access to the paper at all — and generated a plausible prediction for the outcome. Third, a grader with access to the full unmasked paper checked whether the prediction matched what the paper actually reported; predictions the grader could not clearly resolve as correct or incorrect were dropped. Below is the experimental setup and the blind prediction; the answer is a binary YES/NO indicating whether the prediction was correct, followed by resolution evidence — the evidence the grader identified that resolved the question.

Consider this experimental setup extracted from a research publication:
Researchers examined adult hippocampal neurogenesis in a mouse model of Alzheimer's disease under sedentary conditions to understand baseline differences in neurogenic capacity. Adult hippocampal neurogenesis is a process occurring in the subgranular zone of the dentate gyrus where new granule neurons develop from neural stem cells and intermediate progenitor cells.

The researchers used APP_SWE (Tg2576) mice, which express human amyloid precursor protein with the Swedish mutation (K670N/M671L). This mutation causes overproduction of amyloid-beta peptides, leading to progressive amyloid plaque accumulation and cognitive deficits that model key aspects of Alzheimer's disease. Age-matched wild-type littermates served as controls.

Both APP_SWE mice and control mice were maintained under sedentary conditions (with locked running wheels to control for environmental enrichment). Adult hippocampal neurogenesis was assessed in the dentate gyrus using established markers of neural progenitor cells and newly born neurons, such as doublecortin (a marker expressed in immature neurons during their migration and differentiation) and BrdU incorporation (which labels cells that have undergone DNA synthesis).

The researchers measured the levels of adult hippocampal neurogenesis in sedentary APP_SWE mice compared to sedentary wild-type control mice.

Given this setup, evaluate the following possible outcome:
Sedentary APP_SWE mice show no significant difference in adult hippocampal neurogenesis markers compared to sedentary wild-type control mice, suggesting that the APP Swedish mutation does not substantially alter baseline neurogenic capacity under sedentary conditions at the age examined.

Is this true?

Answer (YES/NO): NO